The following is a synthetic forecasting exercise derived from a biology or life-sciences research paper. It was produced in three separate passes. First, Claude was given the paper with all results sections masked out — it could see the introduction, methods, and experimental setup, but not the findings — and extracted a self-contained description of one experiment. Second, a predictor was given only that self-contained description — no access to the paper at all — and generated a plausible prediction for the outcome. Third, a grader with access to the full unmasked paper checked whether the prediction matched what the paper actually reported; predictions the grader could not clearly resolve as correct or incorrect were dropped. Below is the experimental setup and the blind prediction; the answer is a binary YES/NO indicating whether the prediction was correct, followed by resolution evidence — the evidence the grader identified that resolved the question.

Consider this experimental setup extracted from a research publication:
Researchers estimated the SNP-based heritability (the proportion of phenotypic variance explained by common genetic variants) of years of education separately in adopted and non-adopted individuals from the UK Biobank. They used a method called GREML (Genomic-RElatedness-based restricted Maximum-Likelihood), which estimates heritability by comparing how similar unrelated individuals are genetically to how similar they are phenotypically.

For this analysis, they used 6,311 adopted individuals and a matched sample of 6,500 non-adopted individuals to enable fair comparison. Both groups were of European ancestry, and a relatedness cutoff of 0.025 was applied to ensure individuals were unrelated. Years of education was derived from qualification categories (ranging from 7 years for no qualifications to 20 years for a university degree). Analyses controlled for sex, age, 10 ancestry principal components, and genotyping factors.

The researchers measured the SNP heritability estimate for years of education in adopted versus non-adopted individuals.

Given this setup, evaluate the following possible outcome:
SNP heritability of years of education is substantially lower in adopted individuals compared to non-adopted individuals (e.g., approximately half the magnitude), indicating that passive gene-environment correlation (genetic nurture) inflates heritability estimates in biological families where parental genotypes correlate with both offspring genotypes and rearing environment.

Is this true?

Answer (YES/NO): NO